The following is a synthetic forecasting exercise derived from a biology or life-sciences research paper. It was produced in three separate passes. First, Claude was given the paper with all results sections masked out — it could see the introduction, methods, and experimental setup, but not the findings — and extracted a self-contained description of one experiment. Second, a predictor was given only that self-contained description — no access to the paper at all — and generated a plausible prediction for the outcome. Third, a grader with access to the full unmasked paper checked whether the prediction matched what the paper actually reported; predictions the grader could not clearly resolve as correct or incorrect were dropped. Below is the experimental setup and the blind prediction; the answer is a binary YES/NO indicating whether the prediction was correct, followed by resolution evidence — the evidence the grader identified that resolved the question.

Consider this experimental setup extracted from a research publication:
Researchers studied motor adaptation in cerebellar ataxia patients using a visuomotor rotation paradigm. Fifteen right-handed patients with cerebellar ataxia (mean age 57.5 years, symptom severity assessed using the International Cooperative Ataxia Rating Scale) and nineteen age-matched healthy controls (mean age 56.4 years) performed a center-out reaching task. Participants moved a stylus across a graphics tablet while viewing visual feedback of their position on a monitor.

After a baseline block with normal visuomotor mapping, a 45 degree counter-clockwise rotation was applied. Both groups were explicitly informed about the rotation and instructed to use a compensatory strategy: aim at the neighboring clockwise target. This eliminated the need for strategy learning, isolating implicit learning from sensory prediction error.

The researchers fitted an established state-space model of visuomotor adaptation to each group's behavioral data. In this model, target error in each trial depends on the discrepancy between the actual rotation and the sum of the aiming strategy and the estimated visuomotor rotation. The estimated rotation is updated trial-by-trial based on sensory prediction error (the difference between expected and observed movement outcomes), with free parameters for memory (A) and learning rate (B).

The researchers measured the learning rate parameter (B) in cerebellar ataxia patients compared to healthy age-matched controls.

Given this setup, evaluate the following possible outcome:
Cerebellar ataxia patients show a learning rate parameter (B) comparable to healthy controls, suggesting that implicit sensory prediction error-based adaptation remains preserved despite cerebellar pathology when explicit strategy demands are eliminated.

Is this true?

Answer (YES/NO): NO